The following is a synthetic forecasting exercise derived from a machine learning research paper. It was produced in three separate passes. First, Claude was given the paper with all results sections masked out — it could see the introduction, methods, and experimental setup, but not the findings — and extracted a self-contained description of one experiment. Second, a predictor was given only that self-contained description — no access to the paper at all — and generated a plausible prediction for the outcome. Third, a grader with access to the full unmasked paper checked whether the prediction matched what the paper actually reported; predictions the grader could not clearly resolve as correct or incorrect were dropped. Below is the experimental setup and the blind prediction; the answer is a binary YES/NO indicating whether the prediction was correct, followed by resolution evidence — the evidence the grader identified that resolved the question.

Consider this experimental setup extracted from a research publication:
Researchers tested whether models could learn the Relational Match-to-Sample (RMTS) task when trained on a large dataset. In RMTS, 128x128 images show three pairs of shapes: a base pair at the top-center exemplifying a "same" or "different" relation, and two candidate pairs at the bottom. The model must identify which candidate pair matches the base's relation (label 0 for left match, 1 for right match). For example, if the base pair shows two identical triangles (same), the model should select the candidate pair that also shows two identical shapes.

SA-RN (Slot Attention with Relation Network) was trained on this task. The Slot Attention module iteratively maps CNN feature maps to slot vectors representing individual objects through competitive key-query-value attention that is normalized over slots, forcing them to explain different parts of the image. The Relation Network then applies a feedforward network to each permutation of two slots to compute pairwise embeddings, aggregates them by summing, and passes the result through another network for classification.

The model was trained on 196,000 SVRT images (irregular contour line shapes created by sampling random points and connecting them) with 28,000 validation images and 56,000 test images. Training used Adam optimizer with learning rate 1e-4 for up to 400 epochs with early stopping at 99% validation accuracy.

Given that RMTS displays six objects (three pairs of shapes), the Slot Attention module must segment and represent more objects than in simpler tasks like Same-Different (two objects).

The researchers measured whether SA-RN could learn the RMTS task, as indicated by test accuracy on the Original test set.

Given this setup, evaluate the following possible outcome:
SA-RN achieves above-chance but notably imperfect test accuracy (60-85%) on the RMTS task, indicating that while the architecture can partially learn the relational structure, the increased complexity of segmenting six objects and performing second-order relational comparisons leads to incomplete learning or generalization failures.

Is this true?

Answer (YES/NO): NO